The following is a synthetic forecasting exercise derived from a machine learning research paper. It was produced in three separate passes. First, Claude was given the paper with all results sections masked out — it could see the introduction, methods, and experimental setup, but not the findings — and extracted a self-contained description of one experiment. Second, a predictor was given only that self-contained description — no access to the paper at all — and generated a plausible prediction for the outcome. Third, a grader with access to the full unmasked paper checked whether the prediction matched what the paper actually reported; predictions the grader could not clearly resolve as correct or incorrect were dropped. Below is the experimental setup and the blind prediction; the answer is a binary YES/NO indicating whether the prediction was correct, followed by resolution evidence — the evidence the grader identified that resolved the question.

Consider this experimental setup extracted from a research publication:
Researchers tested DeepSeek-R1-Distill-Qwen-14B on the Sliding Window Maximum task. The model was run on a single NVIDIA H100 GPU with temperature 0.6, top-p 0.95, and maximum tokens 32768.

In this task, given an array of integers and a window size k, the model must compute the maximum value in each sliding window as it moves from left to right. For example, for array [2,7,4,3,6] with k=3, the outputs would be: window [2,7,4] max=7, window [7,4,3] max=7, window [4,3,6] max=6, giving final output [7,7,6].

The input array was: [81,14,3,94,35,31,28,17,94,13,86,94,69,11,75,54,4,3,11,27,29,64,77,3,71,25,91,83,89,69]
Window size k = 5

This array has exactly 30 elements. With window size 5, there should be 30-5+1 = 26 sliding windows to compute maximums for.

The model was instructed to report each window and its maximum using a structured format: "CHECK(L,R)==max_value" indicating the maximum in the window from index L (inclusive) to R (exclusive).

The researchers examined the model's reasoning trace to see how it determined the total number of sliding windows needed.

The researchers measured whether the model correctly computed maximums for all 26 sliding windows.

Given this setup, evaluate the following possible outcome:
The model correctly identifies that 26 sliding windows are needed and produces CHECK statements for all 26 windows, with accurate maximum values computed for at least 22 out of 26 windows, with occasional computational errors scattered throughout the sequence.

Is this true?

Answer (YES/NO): NO